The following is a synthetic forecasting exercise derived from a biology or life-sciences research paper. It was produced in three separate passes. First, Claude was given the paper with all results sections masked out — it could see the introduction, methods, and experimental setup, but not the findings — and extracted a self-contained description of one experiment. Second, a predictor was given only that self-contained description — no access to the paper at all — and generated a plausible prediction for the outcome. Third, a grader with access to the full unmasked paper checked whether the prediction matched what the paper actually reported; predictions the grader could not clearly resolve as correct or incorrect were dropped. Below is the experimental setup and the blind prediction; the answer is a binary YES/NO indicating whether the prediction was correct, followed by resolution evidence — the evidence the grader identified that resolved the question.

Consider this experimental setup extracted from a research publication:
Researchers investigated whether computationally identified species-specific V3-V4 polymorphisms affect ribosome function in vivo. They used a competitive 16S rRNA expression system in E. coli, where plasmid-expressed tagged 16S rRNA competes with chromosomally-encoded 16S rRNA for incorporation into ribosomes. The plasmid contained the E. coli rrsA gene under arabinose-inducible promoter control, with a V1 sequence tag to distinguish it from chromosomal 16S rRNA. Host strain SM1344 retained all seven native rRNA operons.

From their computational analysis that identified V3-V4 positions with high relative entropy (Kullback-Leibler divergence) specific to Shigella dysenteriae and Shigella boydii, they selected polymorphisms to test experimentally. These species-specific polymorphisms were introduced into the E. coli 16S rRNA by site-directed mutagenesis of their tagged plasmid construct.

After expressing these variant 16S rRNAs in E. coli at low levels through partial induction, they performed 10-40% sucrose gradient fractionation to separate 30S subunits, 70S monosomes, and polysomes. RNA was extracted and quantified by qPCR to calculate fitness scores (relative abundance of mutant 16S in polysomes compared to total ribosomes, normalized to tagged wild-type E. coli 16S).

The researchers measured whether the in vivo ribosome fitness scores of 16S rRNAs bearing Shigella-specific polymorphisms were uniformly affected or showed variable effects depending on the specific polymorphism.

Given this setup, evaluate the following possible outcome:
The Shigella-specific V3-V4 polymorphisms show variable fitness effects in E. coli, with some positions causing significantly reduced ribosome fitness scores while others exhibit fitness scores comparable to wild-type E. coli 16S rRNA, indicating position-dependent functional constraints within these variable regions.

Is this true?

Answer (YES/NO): NO